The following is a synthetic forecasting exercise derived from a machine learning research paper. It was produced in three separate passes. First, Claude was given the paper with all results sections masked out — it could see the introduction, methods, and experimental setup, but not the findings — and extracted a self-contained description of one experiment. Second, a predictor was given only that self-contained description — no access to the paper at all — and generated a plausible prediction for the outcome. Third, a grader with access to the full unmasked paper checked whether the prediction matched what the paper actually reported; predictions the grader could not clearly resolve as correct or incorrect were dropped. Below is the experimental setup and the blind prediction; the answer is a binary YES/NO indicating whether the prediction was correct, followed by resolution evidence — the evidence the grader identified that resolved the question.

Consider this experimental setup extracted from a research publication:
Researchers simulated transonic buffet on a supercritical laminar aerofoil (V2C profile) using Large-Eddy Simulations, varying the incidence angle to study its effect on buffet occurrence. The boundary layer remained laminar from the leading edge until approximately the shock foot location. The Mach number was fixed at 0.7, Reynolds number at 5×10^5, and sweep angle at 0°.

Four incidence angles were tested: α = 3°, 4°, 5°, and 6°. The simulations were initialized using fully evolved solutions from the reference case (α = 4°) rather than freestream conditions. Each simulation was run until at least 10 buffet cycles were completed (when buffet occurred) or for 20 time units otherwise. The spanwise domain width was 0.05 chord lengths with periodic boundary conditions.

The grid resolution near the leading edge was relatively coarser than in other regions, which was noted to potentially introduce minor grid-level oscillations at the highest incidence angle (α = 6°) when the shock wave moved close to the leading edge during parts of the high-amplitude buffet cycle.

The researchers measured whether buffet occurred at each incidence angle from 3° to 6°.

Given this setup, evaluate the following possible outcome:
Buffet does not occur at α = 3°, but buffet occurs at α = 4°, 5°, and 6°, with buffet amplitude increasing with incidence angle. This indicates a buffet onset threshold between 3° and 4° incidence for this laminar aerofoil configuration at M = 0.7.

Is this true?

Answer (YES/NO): NO